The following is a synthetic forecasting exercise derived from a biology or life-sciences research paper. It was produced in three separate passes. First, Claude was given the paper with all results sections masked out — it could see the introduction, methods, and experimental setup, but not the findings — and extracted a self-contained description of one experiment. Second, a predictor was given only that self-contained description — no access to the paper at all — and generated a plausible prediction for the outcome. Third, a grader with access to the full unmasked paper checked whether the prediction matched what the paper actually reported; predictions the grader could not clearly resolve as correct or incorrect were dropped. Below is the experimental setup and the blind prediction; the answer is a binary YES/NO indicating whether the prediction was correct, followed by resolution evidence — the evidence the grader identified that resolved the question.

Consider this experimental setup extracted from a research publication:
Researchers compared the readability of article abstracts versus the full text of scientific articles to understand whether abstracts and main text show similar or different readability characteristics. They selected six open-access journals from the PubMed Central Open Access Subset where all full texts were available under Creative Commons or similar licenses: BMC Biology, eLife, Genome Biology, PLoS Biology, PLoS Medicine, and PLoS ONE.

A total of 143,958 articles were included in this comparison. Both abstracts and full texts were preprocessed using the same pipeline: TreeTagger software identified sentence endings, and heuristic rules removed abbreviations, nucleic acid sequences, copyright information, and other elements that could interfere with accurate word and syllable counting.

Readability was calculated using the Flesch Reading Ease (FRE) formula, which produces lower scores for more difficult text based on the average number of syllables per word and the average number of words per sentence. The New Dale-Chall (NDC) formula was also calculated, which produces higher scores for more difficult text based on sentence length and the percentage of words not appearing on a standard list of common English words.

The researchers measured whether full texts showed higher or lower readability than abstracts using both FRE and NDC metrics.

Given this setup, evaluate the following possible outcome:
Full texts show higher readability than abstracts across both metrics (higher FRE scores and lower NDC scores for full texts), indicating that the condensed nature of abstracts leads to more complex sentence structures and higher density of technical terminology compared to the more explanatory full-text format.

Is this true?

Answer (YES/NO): YES